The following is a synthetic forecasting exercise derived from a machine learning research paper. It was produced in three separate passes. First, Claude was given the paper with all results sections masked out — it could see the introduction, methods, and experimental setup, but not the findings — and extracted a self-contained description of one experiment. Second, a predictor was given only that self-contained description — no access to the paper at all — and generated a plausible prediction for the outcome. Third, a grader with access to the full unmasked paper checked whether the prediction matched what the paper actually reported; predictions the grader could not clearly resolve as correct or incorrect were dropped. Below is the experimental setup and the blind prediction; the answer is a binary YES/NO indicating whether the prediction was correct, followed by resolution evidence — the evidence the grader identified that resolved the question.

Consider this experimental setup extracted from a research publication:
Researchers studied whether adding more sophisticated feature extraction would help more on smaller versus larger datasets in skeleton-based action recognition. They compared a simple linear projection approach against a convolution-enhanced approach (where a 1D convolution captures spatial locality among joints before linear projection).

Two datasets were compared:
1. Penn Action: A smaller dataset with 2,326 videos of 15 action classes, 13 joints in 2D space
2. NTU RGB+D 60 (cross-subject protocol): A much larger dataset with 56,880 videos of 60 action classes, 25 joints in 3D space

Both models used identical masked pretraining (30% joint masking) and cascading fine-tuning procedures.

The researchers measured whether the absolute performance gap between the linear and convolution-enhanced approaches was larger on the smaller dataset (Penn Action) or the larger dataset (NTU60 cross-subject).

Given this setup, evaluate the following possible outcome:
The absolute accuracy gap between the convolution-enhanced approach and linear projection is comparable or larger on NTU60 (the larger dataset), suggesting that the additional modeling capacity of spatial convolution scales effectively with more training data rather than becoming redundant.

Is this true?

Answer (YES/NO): NO